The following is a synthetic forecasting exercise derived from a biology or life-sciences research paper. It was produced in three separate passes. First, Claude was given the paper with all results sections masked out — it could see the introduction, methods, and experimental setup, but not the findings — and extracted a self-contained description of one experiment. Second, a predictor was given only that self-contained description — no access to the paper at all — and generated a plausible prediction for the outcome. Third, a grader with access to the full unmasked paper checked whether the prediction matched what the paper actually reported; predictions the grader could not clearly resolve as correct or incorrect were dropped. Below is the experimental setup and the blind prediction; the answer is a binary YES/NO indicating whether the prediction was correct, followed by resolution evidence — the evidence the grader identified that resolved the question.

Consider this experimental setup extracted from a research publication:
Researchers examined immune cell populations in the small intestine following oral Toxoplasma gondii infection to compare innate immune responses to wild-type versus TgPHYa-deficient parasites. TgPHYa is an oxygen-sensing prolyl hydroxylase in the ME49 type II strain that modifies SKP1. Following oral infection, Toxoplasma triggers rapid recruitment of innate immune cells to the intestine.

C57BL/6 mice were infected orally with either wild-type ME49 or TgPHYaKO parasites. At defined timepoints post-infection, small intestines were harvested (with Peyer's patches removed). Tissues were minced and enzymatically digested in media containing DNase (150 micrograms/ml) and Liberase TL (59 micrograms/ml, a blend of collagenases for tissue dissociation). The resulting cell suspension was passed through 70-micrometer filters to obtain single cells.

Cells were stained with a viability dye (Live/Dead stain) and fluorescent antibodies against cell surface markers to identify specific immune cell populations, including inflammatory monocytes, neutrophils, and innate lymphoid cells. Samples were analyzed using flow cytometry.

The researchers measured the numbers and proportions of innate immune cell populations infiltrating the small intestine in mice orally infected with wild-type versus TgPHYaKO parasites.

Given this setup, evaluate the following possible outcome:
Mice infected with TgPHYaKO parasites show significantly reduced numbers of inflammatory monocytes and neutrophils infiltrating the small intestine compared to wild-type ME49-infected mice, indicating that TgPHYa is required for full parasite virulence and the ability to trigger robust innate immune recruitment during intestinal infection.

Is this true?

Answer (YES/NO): NO